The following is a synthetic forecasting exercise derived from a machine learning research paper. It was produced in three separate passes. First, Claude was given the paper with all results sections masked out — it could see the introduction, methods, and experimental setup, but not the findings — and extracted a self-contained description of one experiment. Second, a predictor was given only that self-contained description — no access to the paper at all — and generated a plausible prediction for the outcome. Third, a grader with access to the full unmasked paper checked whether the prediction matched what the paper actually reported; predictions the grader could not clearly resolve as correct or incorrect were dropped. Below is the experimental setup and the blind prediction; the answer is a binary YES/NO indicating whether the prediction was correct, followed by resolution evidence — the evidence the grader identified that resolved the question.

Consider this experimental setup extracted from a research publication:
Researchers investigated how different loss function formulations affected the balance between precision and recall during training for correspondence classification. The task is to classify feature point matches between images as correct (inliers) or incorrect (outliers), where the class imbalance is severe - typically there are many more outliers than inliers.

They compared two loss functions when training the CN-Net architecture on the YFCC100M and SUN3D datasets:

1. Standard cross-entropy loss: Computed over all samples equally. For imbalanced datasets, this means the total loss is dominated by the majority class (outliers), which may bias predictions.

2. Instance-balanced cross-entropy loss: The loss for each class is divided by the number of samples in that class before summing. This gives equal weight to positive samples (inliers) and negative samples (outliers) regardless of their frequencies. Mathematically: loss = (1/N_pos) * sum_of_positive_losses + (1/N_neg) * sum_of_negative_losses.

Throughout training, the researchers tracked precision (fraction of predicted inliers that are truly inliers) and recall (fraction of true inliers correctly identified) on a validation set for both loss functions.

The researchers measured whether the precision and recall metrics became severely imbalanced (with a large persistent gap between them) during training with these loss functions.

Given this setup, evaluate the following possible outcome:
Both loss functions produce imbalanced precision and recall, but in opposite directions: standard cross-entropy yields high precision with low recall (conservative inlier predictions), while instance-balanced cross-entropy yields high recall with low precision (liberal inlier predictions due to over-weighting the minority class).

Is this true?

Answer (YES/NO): YES